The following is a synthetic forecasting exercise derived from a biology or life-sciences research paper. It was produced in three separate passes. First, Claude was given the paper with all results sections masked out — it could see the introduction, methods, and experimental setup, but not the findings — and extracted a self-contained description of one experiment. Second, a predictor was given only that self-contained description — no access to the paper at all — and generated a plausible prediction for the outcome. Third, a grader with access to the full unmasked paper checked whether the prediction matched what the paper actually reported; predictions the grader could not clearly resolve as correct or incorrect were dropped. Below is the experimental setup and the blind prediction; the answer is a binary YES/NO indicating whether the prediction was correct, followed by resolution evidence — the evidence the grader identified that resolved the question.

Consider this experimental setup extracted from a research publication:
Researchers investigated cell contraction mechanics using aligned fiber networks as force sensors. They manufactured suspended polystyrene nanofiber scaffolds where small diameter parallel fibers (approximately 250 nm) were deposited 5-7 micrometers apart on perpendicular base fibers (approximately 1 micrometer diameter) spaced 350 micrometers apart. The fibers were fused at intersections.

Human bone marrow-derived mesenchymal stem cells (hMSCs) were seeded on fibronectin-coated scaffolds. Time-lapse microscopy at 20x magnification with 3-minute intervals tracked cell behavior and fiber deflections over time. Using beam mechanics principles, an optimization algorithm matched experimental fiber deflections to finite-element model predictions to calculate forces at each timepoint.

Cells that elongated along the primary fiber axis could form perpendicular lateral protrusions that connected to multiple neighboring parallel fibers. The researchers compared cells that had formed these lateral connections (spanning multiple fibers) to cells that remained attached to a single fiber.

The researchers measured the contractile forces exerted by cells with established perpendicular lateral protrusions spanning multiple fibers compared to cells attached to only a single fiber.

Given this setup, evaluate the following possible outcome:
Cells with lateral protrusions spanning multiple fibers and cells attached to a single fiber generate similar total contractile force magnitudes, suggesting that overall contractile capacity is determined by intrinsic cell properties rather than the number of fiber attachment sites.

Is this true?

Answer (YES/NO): NO